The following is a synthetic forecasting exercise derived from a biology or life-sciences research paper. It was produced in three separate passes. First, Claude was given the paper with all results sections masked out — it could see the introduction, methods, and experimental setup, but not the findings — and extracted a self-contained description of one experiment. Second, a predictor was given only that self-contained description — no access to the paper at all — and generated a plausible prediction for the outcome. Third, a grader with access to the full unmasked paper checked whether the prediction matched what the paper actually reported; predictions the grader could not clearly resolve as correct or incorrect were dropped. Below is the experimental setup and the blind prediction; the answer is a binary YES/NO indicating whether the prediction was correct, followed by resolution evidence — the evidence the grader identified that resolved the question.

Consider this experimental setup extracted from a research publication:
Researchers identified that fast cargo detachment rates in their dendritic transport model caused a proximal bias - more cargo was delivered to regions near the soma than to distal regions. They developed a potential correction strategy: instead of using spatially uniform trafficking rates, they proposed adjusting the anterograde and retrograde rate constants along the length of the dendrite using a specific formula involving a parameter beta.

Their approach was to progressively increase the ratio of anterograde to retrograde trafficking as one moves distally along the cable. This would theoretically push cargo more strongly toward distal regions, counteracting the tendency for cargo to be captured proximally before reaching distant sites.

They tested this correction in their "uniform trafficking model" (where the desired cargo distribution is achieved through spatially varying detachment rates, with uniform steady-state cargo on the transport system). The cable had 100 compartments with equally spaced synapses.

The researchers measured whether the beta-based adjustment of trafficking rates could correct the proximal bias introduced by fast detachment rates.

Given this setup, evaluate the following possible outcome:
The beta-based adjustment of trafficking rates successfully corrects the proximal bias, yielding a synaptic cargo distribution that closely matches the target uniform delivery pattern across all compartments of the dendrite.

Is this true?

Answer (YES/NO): YES